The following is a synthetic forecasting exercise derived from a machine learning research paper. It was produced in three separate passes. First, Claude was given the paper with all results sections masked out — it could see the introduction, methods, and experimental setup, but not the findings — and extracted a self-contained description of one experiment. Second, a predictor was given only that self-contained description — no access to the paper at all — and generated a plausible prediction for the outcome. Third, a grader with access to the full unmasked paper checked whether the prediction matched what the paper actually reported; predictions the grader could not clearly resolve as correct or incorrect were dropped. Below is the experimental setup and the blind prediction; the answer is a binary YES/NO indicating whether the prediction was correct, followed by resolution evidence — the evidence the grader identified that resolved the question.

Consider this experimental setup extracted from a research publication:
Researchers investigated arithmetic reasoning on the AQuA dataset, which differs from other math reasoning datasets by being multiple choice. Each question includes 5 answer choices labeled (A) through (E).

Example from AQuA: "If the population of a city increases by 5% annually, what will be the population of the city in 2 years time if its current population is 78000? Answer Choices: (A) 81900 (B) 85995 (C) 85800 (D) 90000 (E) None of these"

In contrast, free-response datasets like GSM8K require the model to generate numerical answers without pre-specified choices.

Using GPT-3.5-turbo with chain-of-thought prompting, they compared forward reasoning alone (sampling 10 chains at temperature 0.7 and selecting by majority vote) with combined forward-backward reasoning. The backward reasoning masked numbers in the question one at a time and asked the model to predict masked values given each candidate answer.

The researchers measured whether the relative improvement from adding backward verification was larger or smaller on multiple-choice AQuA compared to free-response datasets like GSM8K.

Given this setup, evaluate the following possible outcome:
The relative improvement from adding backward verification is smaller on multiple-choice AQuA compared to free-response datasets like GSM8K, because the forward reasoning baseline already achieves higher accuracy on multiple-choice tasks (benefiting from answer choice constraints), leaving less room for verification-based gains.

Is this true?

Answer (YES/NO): NO